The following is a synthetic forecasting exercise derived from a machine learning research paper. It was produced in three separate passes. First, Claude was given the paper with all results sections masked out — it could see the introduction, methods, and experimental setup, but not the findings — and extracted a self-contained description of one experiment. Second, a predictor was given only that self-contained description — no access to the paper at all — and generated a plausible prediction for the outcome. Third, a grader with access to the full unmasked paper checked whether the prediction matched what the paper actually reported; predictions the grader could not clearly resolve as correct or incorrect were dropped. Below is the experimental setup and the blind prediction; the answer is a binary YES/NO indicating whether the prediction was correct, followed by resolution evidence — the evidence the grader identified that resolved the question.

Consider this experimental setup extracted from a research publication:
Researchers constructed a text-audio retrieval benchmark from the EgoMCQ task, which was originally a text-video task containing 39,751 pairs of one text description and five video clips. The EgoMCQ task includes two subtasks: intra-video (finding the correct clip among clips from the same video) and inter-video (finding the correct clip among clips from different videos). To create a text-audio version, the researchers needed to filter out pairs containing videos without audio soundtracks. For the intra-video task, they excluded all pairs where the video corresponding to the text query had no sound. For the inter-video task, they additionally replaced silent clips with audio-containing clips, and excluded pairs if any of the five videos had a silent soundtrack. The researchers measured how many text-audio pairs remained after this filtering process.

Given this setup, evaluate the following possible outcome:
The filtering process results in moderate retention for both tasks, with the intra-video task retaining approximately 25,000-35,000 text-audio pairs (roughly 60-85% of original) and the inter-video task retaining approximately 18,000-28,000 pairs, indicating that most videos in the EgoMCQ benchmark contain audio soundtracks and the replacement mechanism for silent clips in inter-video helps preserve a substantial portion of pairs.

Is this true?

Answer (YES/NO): NO